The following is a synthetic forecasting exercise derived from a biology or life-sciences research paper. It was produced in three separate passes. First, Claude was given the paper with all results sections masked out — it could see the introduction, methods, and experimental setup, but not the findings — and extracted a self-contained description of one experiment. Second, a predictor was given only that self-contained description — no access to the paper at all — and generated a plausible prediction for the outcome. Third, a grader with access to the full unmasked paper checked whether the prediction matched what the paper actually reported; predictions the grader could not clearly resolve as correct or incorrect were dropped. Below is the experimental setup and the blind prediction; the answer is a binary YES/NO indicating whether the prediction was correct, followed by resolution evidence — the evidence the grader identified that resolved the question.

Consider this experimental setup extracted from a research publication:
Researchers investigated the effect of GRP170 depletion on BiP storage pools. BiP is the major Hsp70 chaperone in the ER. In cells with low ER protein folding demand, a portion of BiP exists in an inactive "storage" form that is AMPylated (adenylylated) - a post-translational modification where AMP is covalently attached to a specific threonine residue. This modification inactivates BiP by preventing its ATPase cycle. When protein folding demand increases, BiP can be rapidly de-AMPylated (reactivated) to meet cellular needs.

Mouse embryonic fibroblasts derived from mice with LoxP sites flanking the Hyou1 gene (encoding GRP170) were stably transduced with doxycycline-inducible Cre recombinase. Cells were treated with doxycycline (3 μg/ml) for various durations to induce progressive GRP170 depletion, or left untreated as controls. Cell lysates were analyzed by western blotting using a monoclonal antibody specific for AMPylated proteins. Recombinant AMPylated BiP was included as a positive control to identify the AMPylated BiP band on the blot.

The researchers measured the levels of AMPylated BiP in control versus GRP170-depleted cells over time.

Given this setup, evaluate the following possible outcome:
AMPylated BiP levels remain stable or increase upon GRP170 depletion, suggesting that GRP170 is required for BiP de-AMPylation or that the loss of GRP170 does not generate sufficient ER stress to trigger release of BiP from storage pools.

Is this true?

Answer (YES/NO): NO